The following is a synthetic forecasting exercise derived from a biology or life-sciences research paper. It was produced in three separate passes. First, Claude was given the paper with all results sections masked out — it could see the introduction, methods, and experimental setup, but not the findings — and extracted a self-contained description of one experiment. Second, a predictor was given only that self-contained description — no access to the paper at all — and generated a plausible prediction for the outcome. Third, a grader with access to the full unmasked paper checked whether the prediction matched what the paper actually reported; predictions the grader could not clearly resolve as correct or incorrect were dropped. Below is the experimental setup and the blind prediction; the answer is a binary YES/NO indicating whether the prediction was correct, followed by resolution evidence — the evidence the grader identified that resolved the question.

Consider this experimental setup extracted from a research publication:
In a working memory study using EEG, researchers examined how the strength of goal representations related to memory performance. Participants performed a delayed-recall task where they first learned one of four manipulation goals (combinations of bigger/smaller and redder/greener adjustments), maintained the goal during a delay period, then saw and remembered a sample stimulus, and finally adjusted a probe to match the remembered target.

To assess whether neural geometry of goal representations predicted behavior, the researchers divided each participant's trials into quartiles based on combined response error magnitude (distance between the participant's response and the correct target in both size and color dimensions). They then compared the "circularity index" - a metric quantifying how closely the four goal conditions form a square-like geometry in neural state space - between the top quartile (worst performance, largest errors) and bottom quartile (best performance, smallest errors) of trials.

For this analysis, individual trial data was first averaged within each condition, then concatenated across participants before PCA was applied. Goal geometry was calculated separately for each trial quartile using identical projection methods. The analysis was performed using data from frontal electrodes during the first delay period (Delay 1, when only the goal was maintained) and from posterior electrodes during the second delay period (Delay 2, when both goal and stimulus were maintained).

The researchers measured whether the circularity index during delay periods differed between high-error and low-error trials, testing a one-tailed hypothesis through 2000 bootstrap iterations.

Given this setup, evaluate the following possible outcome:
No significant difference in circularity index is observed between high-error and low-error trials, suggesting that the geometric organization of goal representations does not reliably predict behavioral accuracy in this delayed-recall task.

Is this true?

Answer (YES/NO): NO